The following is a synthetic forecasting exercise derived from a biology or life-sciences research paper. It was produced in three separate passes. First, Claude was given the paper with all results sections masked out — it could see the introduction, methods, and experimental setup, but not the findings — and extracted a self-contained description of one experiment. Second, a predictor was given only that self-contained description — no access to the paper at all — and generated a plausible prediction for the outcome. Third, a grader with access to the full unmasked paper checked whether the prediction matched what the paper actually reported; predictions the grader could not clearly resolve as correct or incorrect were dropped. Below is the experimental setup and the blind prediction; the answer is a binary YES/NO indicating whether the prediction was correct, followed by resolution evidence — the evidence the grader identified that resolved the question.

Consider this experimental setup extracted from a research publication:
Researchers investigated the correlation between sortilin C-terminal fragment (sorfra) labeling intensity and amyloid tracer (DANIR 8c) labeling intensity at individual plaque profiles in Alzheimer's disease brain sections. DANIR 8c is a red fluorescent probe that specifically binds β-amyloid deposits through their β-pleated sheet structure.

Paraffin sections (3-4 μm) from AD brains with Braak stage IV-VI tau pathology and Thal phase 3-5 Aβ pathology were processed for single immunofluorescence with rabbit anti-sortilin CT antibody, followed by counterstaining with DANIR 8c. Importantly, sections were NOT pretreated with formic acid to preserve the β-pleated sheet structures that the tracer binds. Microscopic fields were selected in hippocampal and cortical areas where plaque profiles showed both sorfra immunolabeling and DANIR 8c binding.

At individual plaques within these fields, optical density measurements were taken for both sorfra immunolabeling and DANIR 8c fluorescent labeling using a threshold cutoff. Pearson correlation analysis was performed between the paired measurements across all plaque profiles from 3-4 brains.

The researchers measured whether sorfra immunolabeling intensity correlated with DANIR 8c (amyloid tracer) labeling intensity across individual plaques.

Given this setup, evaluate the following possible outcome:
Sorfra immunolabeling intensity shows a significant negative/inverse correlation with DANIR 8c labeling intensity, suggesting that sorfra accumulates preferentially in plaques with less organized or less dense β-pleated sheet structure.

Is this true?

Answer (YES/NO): YES